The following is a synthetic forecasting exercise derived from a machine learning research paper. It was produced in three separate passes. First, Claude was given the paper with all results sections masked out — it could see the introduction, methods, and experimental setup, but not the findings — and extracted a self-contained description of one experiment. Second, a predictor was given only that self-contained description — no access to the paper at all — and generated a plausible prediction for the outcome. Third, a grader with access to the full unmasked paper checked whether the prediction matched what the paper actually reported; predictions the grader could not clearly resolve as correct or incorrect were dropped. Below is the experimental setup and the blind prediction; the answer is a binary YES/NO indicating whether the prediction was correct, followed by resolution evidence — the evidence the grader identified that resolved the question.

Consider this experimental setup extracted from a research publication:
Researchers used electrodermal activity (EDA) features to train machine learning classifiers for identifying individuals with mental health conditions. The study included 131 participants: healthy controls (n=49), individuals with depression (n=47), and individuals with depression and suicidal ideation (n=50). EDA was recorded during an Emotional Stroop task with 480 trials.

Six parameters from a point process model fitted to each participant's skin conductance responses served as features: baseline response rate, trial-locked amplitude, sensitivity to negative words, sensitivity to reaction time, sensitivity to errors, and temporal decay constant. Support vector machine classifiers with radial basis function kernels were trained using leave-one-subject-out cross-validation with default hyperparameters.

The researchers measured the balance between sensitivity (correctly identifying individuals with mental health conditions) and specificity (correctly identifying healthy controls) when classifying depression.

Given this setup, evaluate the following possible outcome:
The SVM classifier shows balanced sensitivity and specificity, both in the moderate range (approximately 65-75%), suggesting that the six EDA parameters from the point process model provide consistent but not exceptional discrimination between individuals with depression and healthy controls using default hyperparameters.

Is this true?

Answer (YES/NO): NO